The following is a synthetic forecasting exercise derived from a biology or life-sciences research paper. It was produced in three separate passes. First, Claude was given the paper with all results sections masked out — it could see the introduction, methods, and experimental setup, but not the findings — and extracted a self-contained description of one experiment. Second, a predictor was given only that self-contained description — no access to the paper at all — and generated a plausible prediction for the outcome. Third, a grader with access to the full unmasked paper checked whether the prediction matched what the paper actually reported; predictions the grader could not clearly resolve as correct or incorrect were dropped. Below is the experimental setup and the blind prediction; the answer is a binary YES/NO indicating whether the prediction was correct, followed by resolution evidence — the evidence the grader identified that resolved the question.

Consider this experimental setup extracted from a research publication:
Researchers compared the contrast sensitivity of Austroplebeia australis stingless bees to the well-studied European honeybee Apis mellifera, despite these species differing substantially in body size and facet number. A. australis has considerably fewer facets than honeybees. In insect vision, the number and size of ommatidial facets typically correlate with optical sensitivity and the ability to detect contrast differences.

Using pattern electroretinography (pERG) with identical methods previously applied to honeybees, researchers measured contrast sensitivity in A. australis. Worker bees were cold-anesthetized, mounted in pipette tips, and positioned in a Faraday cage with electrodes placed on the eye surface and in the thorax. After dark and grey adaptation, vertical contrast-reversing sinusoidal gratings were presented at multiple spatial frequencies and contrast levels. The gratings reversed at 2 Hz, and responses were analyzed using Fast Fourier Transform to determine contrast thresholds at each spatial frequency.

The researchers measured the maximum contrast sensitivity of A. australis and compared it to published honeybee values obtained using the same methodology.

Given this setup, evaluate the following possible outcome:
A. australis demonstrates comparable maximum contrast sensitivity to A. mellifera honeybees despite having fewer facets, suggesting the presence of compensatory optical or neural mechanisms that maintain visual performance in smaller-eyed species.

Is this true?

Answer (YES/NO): YES